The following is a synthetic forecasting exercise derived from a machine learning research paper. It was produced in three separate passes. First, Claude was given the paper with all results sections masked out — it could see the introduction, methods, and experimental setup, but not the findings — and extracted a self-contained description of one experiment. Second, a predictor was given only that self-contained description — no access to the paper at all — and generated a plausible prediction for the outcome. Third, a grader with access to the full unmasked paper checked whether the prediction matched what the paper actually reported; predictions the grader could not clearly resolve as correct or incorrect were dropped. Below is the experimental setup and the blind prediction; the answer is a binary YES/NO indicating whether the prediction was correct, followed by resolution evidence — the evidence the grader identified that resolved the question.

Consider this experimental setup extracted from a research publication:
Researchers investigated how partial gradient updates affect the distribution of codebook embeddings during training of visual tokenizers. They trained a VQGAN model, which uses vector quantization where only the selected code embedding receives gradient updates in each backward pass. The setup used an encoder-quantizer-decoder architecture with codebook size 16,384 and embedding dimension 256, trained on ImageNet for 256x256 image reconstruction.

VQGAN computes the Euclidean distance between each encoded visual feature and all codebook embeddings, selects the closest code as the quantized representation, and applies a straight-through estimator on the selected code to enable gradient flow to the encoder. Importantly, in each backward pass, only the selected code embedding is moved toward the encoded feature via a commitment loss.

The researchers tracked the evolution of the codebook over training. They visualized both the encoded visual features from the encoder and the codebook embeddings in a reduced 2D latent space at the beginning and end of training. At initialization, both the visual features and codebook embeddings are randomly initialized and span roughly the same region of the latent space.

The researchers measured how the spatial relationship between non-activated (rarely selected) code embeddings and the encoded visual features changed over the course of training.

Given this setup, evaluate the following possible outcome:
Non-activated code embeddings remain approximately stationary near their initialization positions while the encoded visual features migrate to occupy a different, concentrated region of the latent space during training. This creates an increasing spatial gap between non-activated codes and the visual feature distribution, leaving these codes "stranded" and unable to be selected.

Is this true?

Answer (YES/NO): YES